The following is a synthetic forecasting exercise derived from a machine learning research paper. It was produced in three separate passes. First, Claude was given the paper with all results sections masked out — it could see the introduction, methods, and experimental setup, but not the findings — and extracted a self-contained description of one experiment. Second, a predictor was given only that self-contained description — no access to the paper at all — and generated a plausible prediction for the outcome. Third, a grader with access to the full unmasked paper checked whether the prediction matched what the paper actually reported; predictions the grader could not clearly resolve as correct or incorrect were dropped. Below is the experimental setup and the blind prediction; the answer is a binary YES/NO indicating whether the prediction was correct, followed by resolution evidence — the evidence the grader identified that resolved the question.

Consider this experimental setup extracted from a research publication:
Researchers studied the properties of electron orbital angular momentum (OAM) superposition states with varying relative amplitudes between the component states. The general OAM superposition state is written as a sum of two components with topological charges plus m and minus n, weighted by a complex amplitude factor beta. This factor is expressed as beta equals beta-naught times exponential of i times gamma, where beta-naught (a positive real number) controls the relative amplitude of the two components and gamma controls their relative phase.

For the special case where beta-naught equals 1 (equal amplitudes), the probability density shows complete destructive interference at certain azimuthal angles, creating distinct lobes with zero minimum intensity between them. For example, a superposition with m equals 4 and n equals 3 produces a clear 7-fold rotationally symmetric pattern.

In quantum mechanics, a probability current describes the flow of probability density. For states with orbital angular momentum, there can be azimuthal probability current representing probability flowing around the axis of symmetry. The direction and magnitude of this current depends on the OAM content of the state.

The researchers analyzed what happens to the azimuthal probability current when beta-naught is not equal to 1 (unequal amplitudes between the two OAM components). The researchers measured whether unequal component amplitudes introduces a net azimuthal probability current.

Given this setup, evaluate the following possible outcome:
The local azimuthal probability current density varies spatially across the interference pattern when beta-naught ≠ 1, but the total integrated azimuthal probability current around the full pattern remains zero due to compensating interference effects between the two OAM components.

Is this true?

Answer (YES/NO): NO